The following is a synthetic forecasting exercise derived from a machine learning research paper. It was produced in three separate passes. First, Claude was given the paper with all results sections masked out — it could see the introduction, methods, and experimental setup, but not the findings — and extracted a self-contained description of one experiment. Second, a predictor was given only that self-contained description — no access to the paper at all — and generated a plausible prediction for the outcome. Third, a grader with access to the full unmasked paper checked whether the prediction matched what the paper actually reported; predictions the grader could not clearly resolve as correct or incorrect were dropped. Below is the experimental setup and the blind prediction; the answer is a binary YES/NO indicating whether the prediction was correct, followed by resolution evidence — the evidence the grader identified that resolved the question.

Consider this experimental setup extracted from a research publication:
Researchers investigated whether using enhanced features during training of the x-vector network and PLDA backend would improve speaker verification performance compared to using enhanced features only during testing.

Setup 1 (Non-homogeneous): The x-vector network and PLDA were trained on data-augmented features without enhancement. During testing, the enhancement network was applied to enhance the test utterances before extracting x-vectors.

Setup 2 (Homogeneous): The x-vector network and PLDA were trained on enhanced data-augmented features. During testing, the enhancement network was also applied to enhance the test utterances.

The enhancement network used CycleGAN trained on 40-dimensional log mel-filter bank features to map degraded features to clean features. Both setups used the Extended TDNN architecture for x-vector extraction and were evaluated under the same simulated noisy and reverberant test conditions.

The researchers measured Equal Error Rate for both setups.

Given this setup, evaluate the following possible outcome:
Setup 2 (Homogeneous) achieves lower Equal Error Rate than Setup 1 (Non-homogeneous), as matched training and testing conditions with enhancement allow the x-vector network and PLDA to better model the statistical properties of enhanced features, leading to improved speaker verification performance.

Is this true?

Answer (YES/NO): YES